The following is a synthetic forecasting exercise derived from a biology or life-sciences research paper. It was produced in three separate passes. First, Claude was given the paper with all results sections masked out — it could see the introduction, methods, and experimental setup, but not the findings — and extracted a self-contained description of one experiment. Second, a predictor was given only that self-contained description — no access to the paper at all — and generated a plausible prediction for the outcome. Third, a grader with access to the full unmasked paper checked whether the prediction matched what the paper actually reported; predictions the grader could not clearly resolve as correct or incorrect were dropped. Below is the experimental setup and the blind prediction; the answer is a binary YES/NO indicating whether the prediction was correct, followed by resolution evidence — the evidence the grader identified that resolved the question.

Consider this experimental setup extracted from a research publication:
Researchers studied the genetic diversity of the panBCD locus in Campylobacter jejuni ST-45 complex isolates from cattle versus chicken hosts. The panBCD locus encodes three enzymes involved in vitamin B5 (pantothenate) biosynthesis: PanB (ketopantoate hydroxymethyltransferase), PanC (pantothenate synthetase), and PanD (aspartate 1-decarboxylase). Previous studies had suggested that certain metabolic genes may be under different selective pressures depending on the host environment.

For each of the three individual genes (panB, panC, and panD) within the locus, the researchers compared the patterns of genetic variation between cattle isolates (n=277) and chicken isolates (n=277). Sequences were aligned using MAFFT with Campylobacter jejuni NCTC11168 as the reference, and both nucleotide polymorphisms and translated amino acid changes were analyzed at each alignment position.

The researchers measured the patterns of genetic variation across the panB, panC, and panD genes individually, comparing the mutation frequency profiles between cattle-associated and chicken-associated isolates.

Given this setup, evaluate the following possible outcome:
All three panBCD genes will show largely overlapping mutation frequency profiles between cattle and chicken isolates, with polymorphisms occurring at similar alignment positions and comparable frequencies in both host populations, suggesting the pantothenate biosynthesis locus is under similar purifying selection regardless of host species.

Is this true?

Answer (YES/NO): NO